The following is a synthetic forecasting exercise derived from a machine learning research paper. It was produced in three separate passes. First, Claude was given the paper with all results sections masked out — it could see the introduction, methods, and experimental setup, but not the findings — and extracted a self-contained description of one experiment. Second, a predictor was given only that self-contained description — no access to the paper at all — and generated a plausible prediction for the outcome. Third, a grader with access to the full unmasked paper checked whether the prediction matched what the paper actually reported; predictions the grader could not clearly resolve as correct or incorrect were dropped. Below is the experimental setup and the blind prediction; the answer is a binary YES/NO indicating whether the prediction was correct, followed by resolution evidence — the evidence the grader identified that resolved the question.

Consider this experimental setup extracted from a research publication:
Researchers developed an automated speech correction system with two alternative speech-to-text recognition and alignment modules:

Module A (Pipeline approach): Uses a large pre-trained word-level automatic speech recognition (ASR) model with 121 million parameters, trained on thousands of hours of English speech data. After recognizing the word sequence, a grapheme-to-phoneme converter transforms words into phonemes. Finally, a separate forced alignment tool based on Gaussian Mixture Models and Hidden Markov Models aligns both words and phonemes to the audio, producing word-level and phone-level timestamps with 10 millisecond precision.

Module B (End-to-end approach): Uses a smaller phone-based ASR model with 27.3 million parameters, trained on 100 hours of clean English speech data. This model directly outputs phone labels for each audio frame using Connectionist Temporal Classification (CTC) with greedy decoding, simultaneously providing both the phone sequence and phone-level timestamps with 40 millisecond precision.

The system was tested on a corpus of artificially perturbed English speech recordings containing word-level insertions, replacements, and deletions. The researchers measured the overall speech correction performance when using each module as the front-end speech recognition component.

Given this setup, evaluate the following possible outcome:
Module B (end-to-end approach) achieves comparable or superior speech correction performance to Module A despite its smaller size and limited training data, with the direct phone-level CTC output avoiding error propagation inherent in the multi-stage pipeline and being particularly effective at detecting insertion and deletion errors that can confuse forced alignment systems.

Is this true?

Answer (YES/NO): NO